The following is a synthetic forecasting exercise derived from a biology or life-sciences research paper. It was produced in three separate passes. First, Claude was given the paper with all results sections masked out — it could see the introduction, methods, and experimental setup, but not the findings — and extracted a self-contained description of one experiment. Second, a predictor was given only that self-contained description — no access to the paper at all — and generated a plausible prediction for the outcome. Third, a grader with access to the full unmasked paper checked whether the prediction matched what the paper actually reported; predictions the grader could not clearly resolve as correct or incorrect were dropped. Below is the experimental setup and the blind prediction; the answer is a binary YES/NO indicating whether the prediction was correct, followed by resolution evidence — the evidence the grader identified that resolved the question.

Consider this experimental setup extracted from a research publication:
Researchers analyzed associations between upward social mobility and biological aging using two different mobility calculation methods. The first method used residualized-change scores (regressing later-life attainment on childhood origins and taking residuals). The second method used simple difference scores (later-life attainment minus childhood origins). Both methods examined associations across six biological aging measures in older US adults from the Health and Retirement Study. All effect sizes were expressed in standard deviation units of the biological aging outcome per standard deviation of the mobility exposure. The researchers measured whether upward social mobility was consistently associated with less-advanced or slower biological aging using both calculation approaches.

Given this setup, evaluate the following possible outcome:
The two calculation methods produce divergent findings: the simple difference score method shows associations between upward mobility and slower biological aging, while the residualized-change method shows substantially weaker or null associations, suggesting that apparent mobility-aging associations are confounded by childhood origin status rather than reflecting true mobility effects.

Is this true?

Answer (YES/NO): NO